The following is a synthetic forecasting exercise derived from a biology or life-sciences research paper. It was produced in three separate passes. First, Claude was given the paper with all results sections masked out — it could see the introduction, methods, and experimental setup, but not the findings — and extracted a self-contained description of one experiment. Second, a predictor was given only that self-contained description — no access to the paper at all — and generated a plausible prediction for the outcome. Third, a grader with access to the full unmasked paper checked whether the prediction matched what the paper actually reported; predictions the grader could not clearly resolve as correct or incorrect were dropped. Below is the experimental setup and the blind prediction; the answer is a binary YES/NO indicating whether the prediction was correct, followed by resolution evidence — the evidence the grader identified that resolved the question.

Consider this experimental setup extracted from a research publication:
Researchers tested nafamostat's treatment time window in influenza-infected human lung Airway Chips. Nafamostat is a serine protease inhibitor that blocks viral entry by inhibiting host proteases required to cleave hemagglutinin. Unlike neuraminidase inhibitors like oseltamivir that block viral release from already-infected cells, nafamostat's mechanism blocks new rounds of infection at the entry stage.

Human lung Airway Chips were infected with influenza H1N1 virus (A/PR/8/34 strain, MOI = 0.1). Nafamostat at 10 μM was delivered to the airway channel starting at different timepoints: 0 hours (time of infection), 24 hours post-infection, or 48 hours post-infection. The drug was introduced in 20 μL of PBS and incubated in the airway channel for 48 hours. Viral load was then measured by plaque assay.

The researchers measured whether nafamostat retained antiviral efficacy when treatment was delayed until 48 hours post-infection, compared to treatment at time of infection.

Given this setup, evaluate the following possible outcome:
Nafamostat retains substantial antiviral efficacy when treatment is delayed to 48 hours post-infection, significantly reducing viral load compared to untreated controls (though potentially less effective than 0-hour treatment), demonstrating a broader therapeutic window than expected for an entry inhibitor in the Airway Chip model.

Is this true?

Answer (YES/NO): YES